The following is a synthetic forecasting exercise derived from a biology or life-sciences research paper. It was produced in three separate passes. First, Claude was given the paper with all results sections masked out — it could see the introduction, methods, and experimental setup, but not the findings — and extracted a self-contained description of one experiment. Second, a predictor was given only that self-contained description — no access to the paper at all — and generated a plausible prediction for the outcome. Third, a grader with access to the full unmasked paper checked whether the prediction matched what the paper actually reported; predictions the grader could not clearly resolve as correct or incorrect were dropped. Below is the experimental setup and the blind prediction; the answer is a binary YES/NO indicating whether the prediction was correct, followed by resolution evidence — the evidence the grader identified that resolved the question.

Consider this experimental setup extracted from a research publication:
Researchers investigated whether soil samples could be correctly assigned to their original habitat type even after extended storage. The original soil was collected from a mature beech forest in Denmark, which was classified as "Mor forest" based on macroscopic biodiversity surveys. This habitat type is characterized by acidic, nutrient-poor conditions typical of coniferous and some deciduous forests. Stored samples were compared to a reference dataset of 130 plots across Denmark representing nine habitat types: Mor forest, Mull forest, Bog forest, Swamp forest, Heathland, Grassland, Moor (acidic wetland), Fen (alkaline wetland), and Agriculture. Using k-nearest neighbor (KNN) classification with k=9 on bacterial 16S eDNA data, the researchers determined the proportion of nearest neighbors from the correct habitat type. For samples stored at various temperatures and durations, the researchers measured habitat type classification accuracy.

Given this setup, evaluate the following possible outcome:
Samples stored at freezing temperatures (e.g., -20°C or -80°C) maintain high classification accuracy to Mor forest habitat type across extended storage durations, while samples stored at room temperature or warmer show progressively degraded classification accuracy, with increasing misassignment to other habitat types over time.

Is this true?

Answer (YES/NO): NO